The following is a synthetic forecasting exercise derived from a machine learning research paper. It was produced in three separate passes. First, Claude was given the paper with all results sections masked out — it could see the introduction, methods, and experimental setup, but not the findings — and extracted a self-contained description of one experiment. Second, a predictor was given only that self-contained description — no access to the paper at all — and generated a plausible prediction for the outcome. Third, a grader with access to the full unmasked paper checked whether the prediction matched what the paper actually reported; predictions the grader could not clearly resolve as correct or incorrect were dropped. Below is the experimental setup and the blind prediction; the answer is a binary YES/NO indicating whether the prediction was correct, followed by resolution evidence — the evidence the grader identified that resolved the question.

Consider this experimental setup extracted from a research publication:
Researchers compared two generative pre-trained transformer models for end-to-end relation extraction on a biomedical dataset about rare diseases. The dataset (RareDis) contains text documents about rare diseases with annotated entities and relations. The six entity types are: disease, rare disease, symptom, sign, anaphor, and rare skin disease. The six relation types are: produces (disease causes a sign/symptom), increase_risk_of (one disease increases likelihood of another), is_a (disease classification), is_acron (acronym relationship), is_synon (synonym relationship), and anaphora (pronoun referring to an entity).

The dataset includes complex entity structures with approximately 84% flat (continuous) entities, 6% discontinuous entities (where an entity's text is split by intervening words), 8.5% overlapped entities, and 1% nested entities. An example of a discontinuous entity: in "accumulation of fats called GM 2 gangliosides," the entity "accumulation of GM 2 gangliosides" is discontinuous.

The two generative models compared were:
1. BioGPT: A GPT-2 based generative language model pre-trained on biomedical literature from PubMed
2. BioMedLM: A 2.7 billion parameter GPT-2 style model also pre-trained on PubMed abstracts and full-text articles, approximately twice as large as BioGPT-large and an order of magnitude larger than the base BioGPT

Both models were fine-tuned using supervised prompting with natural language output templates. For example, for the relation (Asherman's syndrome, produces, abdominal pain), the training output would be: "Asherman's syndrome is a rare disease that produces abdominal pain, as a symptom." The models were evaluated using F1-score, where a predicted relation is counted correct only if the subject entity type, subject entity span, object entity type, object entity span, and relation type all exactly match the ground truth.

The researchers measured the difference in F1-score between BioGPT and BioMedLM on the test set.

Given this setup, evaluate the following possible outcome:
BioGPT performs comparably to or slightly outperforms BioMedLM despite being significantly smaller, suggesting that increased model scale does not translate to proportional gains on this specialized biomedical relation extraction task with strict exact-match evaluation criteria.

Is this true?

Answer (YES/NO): NO